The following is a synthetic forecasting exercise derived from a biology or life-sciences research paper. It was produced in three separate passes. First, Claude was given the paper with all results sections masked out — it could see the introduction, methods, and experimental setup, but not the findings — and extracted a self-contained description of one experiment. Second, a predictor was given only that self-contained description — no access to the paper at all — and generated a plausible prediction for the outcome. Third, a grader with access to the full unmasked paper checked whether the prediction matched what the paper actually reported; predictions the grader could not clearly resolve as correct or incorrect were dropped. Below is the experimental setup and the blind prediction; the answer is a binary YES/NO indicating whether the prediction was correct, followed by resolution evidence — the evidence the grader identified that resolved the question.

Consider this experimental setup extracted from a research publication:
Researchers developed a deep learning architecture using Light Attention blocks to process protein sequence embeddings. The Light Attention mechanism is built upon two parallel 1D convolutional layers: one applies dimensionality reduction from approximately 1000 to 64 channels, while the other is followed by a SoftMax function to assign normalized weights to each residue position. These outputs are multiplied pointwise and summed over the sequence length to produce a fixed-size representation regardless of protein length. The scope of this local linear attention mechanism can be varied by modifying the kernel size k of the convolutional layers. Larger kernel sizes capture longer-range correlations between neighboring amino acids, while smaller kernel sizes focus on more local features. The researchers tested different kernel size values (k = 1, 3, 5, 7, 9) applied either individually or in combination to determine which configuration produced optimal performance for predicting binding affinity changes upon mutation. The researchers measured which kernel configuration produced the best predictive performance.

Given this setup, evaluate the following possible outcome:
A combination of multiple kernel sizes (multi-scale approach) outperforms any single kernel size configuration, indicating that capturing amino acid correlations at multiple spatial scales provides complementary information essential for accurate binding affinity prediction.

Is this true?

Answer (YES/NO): YES